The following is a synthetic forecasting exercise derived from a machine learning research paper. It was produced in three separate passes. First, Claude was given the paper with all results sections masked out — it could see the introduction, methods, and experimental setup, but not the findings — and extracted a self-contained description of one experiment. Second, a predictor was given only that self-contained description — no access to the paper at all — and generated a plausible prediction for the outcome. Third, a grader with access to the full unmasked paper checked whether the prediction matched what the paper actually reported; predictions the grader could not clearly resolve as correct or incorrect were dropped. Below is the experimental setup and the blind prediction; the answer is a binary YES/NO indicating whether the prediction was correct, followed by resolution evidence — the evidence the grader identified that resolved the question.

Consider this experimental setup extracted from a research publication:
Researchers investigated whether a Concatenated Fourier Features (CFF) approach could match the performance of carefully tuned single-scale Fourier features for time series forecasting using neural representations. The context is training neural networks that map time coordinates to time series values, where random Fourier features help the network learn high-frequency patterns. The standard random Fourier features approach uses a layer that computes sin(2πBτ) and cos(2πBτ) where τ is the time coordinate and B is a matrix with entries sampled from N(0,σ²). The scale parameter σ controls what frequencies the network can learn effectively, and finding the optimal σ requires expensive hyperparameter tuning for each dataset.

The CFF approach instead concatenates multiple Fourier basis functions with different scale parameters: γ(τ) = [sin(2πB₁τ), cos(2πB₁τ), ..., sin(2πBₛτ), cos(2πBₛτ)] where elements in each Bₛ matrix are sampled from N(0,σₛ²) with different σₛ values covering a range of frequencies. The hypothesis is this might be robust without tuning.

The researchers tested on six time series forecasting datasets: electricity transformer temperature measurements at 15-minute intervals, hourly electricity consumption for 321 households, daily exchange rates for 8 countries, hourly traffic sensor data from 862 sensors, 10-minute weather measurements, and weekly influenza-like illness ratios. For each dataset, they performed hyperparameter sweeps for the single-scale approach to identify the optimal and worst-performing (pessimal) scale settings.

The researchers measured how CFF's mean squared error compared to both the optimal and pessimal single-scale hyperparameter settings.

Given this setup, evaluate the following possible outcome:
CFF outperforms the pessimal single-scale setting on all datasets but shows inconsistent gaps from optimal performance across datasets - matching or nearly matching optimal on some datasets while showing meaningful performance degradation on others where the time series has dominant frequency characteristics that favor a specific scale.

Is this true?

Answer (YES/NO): NO